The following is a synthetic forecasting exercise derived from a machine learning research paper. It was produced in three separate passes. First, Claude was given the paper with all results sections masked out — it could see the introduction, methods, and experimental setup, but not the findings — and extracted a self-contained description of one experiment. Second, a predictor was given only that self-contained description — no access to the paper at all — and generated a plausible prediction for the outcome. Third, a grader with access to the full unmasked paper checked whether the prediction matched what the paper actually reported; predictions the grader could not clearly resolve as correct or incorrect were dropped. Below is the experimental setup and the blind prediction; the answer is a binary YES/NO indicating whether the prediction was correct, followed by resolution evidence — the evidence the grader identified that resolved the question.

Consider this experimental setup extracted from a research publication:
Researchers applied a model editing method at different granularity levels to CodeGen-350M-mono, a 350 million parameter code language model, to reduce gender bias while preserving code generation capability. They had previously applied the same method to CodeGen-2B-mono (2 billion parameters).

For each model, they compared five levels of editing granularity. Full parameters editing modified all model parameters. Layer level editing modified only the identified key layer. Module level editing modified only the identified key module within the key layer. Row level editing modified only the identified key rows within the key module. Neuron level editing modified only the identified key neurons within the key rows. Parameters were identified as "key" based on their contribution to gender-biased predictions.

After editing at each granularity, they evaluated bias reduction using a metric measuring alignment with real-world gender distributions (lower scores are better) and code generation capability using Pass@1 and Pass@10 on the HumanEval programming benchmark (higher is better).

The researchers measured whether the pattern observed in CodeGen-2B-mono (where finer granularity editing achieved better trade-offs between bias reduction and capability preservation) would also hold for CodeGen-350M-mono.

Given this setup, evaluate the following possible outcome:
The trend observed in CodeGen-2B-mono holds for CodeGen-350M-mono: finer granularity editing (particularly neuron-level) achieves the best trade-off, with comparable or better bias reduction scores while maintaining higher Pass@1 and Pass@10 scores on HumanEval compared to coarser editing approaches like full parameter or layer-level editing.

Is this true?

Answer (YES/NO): YES